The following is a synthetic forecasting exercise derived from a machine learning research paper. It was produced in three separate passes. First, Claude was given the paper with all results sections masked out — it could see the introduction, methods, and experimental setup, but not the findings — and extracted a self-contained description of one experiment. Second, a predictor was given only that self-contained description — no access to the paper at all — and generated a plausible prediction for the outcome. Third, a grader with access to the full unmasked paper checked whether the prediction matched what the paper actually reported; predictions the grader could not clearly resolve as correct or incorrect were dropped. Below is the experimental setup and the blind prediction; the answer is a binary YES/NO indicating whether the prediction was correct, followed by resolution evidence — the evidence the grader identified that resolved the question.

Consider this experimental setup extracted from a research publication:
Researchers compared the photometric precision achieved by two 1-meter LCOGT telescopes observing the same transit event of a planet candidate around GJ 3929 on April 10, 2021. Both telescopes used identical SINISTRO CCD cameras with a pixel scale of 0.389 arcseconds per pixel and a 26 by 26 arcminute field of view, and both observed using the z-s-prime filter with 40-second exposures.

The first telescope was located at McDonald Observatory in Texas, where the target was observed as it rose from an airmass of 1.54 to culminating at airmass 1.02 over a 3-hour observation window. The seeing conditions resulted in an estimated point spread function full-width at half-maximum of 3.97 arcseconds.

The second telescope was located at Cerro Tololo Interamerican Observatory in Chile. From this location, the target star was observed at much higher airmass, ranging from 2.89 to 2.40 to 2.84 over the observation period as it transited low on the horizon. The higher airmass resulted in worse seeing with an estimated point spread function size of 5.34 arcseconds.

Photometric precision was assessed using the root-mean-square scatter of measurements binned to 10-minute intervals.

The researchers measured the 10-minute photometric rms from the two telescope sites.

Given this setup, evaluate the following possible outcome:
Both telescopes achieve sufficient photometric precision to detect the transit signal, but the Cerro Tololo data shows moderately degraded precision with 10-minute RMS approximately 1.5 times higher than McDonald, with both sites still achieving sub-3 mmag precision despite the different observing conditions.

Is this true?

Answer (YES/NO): YES